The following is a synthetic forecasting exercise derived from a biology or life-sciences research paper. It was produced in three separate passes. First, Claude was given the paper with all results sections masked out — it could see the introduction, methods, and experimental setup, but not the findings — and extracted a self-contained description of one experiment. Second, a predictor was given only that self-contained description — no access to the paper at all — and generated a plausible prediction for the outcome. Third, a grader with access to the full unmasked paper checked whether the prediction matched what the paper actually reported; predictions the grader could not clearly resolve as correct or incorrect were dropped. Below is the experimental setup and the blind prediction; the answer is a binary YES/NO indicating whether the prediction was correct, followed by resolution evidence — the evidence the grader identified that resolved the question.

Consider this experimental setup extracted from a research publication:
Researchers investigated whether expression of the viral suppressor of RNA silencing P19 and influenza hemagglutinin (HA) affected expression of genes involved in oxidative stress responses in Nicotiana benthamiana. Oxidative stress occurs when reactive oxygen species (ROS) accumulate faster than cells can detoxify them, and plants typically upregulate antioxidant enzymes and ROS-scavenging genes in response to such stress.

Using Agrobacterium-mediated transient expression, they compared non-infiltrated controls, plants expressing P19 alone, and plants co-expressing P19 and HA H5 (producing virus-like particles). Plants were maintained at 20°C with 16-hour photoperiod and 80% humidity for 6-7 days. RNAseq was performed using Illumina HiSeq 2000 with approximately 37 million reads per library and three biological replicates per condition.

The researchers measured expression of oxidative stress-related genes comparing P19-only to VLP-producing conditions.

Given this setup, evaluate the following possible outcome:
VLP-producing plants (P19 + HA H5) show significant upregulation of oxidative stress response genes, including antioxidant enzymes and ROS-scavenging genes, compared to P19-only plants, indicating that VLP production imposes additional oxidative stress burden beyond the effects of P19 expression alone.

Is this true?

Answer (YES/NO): NO